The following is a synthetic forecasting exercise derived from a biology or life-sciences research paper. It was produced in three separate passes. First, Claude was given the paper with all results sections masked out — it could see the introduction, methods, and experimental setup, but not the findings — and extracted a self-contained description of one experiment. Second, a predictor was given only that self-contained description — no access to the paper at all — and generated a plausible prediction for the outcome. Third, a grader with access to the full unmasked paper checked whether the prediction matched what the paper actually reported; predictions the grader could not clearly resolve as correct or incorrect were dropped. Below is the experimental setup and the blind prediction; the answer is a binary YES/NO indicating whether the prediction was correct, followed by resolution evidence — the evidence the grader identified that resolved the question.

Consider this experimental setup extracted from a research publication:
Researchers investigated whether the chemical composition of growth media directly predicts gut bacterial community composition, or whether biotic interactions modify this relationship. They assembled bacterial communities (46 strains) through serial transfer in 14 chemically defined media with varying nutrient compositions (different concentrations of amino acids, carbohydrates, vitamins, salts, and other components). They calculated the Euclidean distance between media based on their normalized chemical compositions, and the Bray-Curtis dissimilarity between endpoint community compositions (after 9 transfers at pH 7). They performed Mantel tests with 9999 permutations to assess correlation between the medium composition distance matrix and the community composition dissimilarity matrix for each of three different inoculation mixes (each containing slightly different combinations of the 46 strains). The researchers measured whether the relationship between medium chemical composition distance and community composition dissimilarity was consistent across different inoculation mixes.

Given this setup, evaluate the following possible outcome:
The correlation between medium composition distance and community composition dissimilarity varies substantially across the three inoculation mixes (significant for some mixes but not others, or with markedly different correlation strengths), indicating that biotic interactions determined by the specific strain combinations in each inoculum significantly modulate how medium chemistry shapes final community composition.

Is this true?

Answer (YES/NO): YES